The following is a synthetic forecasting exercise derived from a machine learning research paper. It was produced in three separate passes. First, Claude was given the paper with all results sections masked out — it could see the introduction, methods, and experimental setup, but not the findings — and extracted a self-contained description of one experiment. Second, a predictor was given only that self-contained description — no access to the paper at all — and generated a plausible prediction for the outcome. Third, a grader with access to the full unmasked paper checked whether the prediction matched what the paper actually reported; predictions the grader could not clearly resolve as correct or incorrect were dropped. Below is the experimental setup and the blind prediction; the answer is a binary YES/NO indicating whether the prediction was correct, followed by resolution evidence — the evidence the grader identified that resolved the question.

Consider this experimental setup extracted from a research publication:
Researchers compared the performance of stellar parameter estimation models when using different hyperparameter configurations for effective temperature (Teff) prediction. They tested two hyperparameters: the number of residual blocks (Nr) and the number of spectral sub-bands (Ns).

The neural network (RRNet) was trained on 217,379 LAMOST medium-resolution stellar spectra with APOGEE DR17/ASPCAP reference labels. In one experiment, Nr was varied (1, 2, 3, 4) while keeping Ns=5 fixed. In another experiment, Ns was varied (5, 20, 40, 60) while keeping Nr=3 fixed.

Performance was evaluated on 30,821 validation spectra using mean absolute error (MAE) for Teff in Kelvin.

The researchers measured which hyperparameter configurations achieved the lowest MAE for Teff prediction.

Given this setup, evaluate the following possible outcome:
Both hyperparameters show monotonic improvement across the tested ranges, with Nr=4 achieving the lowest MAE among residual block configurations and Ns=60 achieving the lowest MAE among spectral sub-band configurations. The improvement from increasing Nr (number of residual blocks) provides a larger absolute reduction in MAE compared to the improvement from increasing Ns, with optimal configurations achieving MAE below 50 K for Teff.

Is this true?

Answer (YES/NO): NO